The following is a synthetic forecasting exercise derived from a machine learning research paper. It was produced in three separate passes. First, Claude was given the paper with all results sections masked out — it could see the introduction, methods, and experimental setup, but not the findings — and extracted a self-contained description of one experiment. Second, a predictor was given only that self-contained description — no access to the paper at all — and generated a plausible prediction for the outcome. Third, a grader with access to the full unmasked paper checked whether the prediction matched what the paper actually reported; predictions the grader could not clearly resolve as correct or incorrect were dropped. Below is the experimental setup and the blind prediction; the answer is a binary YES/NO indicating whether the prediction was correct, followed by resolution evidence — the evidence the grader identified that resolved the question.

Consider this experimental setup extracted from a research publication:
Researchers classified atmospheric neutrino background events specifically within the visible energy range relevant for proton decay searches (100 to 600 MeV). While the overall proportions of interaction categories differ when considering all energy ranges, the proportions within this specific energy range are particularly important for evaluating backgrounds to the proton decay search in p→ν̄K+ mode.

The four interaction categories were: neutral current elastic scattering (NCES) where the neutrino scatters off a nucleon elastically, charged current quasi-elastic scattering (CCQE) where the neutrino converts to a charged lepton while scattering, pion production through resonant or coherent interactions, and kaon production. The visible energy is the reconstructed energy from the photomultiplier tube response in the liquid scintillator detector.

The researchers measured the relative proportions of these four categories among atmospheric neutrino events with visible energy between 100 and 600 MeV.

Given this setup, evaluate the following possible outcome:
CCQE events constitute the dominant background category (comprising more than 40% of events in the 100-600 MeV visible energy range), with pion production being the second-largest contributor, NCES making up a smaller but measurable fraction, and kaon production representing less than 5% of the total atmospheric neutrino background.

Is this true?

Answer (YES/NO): YES